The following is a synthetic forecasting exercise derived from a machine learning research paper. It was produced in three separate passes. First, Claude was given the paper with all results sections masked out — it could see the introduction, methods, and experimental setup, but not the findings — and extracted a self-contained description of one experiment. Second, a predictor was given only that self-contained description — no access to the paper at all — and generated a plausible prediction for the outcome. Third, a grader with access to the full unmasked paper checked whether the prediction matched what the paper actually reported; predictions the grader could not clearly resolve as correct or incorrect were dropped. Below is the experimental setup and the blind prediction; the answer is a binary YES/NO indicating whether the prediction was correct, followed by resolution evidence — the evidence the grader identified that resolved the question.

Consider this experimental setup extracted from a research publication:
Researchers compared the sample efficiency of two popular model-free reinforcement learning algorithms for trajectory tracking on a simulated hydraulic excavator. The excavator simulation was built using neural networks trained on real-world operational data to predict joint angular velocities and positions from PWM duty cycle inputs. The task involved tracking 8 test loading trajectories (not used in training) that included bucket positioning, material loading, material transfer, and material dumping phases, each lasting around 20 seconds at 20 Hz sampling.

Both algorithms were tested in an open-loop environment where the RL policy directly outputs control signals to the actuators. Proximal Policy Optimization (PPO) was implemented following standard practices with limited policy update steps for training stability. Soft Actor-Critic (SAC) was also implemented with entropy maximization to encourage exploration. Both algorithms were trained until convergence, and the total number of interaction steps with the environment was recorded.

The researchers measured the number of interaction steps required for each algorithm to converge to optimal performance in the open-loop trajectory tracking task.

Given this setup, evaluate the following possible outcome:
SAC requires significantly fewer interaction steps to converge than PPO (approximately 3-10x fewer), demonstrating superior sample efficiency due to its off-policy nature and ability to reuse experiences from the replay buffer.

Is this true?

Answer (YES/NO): NO